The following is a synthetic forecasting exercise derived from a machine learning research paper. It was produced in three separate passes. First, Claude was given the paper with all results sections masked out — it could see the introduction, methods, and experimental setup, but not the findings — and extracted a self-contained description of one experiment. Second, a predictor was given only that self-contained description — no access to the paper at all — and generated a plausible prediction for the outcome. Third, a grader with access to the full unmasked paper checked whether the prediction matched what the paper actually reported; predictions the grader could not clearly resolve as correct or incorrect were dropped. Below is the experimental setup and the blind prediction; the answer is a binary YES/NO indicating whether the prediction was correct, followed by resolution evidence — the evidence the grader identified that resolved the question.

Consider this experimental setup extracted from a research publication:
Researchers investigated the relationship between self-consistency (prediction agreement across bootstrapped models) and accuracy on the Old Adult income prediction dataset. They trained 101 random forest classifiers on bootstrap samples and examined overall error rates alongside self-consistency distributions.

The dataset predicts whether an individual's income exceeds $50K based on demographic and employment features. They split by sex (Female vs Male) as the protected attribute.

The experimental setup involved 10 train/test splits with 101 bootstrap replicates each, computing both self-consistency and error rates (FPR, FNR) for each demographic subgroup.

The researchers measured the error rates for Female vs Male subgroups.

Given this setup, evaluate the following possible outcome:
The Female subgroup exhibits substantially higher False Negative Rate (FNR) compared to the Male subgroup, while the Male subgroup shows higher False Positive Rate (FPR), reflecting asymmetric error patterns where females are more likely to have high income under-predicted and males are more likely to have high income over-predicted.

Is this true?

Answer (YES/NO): NO